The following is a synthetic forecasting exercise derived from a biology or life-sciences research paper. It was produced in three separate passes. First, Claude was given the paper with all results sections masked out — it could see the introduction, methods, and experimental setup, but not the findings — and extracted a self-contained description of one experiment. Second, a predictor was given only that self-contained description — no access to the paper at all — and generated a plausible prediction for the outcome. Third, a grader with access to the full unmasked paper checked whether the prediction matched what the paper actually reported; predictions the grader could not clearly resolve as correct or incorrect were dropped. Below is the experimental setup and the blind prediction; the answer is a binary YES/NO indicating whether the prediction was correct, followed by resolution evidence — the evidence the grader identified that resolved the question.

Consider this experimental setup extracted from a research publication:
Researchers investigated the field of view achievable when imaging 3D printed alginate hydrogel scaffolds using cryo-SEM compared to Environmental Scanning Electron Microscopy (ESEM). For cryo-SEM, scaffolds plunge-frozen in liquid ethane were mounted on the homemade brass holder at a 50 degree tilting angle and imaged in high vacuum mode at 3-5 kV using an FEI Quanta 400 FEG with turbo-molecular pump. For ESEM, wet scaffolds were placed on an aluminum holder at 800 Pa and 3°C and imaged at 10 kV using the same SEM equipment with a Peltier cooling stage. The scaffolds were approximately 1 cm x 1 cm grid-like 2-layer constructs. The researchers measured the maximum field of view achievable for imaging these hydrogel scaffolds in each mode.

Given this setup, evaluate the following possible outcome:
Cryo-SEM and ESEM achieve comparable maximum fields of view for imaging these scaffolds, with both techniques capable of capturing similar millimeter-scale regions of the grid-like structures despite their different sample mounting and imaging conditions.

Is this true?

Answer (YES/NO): NO